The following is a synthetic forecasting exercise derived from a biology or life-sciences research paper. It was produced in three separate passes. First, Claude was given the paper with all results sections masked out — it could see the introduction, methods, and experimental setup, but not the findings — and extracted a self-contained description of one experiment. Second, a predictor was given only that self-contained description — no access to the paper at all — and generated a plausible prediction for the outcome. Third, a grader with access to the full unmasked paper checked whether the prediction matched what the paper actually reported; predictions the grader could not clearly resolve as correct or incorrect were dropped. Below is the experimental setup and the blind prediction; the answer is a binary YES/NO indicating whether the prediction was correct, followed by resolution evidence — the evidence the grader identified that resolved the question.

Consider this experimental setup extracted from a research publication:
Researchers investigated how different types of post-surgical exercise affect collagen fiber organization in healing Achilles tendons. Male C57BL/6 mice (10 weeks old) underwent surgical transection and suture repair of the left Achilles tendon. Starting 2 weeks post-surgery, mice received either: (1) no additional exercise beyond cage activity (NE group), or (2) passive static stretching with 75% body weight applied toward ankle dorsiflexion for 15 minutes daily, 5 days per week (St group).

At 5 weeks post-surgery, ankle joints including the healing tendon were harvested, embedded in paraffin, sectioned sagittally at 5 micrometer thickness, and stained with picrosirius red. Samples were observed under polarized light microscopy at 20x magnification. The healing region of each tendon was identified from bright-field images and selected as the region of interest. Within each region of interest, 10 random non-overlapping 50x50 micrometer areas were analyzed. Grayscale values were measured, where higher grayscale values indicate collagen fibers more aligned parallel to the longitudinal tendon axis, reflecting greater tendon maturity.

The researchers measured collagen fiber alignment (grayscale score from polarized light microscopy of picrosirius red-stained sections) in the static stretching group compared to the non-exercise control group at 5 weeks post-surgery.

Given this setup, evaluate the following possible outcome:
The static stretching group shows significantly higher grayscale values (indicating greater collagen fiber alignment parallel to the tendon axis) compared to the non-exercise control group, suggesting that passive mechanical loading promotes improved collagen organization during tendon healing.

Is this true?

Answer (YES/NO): NO